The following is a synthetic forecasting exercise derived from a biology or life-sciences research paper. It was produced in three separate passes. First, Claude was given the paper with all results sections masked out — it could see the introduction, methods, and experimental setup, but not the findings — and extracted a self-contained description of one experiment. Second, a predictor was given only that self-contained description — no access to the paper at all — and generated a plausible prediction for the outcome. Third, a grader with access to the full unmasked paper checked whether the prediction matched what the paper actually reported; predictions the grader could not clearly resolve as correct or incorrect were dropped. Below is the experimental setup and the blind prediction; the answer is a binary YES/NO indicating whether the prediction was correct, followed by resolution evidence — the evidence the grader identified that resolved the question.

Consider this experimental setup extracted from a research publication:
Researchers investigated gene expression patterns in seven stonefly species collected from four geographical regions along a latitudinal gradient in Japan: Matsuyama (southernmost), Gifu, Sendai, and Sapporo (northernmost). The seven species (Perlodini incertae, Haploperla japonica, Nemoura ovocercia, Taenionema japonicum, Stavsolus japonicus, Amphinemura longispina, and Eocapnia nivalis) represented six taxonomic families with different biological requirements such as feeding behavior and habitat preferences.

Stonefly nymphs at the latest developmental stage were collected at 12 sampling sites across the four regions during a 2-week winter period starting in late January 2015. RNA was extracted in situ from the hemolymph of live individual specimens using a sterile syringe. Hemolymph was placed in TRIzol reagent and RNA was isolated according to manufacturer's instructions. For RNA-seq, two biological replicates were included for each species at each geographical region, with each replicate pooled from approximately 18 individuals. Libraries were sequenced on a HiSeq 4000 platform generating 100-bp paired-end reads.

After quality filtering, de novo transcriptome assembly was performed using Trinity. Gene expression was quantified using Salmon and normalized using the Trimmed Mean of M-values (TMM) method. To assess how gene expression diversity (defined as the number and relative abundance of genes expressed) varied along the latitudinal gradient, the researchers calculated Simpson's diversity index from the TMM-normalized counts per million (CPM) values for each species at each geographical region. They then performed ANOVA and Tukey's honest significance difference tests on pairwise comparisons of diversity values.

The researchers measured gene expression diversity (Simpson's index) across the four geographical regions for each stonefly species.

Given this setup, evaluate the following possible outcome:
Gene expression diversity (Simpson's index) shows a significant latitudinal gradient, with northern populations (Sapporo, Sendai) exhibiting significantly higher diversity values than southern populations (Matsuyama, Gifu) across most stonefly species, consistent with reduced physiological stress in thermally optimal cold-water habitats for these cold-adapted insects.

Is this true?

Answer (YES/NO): YES